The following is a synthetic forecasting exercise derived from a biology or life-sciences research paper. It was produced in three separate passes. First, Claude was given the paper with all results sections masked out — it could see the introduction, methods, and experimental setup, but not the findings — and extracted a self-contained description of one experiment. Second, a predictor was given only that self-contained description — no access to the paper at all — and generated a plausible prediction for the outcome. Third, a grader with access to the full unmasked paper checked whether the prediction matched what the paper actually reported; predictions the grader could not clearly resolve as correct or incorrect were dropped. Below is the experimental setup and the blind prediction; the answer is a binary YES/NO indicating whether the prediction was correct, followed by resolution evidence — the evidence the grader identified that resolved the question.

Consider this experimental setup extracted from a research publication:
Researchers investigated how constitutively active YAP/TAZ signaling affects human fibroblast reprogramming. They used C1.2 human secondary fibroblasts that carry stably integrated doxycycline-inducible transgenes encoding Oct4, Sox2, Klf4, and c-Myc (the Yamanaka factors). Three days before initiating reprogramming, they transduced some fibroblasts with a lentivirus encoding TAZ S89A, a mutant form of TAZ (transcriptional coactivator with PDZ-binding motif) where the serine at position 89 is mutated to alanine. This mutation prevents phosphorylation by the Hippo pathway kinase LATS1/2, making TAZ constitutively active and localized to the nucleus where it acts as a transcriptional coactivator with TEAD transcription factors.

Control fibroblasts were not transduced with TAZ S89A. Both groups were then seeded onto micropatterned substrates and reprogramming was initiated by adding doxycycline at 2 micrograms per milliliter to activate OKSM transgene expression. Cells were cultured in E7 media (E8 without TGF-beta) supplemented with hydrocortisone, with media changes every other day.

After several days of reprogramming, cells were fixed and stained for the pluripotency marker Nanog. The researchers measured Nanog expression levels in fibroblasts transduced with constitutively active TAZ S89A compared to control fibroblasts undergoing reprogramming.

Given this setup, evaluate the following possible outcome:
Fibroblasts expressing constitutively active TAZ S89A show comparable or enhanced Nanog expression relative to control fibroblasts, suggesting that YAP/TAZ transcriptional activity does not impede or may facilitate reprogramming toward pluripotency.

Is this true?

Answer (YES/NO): NO